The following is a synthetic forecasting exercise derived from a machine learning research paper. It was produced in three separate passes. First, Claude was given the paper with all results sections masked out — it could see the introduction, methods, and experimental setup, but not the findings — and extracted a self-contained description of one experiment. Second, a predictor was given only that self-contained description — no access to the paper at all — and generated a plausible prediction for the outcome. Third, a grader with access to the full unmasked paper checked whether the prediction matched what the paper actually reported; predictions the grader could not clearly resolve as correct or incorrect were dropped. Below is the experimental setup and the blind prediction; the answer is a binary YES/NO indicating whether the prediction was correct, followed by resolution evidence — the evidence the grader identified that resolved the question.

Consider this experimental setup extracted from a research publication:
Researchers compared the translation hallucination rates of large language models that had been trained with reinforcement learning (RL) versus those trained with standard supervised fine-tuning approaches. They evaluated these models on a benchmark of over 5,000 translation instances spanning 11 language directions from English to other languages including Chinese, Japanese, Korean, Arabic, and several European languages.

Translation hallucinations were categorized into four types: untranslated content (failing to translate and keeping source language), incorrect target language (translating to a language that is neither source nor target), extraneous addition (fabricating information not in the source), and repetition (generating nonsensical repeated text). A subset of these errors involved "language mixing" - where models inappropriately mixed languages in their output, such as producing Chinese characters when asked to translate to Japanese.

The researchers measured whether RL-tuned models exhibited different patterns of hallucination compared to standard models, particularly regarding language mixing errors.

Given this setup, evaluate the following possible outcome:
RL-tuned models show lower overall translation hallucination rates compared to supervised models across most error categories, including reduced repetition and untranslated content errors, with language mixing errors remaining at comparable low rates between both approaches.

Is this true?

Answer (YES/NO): NO